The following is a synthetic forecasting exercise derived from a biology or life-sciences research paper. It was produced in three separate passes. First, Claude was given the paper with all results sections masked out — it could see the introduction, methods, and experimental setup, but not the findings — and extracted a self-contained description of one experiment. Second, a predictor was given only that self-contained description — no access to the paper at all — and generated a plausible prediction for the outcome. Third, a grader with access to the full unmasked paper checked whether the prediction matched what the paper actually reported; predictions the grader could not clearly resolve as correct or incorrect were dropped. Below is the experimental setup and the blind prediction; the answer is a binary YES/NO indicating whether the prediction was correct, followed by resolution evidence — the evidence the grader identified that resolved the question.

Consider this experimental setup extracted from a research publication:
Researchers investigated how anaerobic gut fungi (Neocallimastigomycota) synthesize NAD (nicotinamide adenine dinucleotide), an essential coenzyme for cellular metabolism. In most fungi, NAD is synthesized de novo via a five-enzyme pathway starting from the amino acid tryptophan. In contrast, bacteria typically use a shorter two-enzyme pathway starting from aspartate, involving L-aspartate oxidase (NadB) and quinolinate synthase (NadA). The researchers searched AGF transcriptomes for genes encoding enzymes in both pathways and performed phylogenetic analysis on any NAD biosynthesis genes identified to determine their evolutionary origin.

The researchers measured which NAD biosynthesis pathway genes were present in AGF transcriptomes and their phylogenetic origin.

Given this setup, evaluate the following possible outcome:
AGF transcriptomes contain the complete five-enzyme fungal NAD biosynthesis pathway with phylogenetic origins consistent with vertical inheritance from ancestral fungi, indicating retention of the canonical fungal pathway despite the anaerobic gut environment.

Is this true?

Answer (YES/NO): NO